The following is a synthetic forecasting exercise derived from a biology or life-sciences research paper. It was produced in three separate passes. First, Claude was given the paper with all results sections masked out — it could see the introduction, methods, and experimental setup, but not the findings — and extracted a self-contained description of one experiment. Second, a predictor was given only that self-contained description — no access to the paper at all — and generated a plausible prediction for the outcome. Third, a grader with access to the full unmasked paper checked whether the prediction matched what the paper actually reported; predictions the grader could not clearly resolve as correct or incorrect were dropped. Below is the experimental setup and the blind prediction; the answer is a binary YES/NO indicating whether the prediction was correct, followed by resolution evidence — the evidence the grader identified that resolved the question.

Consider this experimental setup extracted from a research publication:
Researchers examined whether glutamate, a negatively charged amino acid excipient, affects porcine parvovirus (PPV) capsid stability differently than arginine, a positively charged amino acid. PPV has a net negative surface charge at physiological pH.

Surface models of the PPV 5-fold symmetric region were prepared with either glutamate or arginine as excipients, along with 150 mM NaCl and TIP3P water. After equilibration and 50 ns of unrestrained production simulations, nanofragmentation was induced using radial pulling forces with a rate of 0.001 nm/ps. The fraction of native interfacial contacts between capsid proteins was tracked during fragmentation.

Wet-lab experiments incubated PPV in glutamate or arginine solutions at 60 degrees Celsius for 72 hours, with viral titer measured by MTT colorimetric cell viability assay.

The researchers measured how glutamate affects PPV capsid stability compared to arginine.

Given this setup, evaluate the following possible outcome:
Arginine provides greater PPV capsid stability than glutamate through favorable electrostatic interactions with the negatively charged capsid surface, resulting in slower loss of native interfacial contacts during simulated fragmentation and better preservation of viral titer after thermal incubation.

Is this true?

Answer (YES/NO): NO